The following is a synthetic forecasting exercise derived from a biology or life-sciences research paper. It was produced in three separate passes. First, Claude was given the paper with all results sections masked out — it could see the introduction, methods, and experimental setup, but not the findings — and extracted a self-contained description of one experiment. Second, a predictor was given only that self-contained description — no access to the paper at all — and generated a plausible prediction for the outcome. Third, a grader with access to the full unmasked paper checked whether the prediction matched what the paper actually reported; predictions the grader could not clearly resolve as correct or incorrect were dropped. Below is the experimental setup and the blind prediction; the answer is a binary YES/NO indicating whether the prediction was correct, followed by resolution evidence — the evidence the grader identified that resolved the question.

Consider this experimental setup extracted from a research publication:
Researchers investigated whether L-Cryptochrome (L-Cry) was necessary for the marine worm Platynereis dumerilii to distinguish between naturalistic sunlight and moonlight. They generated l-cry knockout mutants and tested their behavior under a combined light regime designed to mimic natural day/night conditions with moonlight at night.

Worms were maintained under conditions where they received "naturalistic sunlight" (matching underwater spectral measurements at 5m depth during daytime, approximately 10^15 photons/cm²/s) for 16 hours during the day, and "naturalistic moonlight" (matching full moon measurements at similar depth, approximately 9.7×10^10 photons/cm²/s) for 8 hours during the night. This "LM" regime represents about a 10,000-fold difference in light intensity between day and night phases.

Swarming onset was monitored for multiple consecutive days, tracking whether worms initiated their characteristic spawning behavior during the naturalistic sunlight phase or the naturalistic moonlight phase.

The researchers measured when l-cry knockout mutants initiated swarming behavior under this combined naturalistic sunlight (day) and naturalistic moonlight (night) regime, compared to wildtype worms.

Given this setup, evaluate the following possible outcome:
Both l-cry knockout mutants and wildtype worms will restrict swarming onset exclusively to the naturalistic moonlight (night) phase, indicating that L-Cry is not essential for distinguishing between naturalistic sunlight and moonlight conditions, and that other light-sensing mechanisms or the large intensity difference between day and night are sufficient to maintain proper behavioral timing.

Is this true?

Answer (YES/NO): NO